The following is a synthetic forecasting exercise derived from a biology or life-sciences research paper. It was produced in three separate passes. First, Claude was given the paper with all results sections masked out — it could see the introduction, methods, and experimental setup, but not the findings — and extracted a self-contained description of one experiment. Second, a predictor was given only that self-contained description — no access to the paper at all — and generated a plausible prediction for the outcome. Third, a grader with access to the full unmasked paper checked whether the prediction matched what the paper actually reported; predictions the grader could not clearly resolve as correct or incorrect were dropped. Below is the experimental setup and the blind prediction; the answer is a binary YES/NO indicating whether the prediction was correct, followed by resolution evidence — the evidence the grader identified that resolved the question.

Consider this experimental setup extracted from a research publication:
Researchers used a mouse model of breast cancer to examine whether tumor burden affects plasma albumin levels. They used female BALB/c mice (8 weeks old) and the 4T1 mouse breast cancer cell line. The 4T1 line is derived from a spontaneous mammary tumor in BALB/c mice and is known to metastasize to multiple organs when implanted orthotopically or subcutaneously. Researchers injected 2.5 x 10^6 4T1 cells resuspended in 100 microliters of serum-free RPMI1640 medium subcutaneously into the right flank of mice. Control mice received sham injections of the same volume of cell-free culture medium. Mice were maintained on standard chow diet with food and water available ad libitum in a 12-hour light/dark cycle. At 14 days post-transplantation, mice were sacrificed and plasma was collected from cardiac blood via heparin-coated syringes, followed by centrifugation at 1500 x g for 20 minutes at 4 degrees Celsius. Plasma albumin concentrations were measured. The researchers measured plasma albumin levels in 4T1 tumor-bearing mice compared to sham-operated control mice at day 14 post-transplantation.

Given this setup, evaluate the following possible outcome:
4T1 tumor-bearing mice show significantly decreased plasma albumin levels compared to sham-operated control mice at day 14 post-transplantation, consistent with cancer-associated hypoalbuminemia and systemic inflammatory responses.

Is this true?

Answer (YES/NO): NO